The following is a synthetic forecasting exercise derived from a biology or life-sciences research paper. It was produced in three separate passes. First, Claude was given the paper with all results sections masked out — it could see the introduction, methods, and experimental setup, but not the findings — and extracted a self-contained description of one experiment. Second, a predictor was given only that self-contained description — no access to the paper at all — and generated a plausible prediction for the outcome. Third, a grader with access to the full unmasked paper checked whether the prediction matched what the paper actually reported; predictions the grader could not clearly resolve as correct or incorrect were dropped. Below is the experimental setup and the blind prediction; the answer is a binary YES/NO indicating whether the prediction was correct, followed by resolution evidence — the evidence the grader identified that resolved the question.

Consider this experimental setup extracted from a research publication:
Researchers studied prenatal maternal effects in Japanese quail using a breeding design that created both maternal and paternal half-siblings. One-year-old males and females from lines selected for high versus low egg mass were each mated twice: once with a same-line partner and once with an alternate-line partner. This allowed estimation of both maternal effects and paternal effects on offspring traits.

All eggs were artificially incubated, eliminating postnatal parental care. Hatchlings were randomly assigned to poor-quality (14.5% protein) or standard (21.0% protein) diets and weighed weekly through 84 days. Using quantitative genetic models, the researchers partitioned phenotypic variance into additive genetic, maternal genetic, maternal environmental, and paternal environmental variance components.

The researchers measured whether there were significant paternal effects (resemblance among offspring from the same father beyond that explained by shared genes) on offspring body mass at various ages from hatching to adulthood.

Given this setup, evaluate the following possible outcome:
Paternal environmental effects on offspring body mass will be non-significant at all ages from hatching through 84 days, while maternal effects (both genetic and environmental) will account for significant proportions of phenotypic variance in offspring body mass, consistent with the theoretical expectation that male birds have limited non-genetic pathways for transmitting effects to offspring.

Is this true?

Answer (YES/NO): NO